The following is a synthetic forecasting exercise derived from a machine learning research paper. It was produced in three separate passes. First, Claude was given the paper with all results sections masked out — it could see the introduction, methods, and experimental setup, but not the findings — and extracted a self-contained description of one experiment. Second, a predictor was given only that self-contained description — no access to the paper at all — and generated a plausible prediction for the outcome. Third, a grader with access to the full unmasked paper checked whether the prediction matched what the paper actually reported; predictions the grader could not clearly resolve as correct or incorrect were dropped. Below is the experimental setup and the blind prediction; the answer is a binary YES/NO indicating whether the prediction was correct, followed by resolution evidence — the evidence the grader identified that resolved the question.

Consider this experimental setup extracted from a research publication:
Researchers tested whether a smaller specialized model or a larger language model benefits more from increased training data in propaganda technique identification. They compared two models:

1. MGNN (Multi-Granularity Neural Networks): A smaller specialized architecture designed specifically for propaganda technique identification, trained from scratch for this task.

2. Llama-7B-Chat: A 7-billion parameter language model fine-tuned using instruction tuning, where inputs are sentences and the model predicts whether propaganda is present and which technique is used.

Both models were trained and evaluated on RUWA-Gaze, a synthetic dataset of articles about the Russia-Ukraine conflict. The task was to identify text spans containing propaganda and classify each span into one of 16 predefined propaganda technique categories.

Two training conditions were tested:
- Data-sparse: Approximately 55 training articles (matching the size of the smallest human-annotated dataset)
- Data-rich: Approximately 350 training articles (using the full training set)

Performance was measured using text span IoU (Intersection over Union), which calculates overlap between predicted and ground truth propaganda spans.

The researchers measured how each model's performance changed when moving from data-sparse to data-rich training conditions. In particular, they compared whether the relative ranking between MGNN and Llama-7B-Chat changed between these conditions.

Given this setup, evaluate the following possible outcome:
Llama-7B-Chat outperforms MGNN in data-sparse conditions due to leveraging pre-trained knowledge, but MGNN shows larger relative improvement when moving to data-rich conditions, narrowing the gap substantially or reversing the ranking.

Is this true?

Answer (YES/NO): YES